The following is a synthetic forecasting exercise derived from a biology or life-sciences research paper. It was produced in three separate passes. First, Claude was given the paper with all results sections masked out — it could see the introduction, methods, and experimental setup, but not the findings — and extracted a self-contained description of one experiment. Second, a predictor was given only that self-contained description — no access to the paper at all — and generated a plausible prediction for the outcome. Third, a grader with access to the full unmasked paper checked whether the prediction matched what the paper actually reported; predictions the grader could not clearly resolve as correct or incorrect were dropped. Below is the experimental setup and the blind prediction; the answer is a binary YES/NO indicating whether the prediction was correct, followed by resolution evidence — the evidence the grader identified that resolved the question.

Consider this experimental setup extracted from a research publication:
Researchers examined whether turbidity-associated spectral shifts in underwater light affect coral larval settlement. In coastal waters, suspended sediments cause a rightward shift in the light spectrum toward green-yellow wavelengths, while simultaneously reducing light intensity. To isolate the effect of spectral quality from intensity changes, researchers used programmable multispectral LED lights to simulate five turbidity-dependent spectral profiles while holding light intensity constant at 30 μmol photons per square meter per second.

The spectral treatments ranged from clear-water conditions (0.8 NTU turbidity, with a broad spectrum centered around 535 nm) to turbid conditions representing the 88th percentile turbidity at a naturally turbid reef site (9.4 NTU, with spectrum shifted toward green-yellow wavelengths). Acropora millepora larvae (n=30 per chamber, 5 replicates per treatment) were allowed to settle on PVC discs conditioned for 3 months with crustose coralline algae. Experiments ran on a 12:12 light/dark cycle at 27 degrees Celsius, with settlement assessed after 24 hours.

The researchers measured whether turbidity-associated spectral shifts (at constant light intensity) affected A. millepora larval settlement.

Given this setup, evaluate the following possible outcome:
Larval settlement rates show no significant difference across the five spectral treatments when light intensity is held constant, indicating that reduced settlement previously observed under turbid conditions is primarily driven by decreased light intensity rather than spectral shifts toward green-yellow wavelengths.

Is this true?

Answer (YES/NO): YES